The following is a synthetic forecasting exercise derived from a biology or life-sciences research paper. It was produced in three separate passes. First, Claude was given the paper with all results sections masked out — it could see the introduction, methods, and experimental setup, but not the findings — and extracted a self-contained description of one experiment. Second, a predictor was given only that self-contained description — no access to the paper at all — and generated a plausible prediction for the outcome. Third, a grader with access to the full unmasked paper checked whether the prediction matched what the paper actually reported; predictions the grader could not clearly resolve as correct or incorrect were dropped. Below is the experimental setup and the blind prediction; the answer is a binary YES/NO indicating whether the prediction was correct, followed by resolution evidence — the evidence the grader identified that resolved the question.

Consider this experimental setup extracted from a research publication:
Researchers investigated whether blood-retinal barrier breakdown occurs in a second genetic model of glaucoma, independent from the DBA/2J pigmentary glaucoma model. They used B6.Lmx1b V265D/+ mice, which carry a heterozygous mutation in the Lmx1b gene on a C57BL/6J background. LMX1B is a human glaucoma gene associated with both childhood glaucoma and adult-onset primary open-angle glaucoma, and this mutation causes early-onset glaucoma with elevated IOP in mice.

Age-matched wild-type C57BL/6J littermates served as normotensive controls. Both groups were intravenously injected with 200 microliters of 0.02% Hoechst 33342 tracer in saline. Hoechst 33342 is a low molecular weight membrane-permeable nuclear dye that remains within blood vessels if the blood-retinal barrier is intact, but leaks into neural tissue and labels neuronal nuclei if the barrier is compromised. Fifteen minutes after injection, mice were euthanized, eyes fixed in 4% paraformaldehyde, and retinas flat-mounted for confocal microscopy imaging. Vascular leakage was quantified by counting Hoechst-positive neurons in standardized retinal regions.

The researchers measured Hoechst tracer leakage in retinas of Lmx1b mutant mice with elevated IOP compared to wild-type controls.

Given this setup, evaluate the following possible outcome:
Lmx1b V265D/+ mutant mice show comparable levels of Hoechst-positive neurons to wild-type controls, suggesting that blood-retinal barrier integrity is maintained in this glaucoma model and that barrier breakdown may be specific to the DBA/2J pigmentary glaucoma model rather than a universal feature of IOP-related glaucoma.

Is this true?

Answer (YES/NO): NO